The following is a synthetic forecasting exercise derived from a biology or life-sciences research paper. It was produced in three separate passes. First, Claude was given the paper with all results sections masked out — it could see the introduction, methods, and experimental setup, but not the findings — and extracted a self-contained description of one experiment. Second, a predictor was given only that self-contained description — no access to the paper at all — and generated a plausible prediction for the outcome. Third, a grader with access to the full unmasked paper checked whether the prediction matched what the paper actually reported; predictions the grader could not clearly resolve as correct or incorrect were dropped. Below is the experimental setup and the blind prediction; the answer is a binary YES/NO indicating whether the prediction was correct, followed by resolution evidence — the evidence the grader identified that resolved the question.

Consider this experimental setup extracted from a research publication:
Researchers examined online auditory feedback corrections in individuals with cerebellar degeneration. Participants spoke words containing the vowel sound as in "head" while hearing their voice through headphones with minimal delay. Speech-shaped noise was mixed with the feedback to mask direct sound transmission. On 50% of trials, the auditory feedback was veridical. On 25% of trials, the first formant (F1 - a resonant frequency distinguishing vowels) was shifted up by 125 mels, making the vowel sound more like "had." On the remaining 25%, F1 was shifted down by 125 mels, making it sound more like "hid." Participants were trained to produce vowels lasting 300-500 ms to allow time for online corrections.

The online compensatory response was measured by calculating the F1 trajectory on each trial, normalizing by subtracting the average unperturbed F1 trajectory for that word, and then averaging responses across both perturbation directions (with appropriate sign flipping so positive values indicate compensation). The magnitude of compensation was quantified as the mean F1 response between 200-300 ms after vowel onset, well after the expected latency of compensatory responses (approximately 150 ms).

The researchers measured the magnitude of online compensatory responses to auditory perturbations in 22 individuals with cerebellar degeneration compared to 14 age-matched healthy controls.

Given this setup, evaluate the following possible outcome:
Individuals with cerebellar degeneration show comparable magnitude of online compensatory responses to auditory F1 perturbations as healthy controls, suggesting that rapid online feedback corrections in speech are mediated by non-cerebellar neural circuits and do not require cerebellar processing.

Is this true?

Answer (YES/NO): YES